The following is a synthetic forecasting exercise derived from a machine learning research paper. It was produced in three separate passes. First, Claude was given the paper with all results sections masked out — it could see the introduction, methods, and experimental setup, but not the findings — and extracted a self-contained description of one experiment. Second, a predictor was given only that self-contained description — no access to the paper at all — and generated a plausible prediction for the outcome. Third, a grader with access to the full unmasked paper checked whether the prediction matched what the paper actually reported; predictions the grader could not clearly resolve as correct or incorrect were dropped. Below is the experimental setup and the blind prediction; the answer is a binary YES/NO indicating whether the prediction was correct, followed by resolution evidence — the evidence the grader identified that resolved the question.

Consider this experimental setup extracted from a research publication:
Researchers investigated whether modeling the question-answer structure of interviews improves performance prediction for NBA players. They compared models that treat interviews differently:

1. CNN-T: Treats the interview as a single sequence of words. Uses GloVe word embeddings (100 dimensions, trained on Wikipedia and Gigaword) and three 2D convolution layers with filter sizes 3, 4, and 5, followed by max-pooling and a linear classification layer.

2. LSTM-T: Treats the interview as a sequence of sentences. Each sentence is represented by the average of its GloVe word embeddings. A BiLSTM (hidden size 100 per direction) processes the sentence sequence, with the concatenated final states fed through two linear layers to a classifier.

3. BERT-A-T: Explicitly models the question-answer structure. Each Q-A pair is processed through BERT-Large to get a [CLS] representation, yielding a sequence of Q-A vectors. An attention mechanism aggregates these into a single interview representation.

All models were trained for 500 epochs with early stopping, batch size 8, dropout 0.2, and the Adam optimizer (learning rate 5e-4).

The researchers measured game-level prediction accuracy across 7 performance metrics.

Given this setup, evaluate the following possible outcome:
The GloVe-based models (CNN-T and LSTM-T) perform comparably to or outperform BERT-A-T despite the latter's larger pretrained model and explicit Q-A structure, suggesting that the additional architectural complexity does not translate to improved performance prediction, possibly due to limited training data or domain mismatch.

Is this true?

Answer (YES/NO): NO